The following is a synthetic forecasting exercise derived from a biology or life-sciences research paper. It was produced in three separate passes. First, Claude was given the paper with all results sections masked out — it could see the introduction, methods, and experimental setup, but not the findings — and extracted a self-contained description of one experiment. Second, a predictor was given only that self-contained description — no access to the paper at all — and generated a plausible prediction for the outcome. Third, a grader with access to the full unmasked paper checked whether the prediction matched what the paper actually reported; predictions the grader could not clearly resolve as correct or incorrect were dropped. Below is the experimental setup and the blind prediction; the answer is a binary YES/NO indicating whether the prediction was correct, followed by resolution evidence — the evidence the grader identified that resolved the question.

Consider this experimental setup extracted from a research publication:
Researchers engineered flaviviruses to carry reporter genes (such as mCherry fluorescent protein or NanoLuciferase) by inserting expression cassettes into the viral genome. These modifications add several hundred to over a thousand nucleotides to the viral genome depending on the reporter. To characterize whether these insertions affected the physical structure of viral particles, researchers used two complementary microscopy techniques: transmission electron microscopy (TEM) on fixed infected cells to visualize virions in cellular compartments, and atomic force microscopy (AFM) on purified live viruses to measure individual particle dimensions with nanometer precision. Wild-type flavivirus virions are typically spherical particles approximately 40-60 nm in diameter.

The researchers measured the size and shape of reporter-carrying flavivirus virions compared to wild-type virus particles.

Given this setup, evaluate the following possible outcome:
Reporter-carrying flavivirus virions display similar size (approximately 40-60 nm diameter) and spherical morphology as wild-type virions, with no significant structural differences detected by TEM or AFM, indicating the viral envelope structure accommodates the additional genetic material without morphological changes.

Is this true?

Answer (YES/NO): YES